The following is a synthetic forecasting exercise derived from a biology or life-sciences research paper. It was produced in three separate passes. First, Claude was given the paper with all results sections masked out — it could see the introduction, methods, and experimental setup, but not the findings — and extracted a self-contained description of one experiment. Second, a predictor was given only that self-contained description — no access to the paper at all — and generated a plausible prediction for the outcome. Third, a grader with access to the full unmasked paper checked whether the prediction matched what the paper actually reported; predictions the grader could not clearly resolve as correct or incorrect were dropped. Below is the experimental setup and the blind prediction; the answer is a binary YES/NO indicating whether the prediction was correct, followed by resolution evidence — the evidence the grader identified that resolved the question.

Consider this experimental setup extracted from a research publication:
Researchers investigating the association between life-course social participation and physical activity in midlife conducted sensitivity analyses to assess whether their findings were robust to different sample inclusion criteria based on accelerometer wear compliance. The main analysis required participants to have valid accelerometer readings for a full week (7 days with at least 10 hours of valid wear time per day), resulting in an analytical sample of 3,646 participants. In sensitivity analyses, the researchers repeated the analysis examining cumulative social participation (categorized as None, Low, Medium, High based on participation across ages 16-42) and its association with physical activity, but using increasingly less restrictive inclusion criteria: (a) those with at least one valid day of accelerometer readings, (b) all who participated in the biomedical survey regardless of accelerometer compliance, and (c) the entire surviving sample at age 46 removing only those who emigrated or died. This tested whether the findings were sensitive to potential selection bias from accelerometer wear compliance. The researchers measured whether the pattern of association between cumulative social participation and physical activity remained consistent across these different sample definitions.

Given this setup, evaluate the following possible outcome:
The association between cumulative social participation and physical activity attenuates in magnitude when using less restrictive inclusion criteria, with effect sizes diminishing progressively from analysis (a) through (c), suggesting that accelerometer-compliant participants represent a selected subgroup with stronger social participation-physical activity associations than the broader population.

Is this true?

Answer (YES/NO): NO